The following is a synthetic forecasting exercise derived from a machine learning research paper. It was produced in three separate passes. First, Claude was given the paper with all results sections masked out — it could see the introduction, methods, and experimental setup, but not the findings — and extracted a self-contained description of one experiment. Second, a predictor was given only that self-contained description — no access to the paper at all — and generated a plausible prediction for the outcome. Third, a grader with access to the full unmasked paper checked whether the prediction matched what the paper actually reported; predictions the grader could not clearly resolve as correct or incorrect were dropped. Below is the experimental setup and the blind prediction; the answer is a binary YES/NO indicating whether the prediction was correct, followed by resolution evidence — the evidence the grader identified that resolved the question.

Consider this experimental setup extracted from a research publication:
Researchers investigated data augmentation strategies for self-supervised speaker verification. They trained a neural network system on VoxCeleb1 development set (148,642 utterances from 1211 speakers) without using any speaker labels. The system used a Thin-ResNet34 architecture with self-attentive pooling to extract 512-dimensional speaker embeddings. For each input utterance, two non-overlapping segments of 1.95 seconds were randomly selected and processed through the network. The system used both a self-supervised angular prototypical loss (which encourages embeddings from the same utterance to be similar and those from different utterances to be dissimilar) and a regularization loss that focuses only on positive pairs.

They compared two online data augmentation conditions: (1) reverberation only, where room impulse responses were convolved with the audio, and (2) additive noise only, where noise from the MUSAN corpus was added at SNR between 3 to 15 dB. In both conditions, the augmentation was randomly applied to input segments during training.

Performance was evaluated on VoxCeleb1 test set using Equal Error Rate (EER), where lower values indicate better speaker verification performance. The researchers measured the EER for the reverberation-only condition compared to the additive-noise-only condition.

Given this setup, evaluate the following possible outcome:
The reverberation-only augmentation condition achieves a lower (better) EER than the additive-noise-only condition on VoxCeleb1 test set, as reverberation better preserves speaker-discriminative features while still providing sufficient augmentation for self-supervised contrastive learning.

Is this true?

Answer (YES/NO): NO